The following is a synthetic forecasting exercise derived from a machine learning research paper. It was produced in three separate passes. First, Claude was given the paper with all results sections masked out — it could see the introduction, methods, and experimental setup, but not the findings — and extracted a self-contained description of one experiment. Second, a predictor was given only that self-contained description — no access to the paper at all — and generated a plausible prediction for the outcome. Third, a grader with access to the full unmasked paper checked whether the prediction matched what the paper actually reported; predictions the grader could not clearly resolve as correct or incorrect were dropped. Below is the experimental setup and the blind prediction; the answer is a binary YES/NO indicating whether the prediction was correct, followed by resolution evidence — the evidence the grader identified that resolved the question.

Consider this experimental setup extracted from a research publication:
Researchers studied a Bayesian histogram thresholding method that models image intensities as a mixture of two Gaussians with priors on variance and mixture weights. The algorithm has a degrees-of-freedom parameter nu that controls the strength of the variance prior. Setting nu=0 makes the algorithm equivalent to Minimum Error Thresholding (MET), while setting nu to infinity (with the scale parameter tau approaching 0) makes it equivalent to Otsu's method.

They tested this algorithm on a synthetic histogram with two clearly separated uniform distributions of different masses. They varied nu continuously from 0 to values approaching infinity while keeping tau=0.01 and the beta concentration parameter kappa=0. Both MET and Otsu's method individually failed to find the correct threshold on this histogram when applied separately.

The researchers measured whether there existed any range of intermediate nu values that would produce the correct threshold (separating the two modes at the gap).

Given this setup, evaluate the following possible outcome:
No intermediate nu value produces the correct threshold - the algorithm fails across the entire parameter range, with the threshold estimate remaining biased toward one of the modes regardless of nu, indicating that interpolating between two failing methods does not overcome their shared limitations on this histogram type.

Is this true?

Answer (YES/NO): NO